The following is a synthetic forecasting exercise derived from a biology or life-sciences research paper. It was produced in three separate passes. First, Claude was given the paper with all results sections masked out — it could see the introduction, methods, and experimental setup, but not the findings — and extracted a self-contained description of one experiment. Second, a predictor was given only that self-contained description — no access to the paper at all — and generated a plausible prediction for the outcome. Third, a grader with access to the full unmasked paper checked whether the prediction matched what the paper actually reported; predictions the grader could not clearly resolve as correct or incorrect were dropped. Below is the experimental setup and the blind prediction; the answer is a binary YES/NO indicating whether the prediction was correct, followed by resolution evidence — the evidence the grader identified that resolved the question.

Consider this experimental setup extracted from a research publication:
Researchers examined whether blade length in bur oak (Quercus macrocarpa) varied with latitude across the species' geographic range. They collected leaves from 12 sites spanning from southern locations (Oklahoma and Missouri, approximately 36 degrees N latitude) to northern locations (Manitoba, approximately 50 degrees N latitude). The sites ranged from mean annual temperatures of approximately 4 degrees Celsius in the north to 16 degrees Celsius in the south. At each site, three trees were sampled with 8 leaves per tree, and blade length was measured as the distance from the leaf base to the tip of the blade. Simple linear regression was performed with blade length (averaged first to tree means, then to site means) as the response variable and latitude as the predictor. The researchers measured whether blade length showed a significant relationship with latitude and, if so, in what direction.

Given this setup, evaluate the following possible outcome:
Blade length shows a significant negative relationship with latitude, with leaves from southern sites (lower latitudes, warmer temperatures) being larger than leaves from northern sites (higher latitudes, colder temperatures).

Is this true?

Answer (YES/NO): YES